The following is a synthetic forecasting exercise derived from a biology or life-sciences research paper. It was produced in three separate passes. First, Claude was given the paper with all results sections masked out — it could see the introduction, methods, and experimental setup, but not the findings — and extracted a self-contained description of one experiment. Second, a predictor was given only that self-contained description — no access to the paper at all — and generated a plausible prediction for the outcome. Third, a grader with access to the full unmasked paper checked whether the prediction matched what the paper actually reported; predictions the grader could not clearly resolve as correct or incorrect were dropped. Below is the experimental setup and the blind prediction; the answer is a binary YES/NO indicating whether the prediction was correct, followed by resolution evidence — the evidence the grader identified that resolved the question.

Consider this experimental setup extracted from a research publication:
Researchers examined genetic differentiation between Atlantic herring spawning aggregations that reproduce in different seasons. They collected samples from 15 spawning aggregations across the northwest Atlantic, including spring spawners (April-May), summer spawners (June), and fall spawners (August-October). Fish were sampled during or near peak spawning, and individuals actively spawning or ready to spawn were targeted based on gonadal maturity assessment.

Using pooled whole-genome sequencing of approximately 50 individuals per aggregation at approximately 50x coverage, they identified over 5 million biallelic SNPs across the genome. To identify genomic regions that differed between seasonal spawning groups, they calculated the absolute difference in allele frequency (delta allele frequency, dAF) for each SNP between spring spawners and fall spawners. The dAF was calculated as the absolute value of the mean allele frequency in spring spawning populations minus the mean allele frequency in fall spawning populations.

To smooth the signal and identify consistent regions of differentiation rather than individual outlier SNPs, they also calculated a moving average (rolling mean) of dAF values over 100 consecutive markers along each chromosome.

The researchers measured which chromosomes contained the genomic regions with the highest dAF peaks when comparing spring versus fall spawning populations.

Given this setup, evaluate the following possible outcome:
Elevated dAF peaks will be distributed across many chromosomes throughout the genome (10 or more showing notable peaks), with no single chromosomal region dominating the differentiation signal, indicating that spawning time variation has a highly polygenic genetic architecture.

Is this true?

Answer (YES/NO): NO